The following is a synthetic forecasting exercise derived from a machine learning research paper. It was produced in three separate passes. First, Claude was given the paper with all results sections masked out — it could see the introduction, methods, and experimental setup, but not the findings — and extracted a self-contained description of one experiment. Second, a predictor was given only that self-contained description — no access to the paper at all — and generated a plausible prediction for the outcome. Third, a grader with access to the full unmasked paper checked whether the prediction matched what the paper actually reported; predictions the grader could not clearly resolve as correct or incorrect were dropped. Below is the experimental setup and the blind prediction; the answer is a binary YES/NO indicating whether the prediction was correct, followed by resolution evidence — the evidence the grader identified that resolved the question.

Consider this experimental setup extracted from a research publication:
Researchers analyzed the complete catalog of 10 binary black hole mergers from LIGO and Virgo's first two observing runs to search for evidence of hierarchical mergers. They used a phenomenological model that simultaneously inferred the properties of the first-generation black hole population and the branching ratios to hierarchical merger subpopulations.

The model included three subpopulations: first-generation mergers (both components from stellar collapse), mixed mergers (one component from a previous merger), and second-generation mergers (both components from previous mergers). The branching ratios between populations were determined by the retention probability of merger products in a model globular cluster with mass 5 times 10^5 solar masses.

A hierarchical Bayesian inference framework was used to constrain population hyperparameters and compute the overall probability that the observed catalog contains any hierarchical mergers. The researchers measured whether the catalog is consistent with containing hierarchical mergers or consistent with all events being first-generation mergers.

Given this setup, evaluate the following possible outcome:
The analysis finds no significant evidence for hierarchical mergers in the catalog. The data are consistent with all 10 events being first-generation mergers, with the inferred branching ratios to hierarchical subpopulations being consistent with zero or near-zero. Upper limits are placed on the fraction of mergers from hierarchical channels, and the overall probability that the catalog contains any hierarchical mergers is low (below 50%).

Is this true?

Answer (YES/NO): YES